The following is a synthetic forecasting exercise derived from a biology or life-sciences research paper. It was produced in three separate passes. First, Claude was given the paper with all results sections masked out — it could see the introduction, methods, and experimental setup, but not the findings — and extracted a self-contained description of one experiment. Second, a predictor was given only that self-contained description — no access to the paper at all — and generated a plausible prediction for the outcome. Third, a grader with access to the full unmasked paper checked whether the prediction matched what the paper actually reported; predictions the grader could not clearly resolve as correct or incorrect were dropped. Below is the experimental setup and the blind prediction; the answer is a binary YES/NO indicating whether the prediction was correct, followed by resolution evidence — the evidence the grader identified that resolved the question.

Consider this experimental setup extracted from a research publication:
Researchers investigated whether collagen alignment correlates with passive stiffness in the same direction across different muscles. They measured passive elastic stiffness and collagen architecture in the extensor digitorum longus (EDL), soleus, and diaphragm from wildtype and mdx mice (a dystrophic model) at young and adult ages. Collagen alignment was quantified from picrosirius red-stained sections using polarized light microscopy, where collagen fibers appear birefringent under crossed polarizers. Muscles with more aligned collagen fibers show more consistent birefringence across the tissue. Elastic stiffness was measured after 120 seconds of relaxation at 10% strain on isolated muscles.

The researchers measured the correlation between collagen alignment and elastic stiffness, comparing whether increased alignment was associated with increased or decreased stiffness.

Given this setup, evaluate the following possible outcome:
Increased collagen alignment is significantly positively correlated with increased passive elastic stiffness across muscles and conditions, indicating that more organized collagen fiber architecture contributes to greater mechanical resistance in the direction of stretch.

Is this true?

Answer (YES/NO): NO